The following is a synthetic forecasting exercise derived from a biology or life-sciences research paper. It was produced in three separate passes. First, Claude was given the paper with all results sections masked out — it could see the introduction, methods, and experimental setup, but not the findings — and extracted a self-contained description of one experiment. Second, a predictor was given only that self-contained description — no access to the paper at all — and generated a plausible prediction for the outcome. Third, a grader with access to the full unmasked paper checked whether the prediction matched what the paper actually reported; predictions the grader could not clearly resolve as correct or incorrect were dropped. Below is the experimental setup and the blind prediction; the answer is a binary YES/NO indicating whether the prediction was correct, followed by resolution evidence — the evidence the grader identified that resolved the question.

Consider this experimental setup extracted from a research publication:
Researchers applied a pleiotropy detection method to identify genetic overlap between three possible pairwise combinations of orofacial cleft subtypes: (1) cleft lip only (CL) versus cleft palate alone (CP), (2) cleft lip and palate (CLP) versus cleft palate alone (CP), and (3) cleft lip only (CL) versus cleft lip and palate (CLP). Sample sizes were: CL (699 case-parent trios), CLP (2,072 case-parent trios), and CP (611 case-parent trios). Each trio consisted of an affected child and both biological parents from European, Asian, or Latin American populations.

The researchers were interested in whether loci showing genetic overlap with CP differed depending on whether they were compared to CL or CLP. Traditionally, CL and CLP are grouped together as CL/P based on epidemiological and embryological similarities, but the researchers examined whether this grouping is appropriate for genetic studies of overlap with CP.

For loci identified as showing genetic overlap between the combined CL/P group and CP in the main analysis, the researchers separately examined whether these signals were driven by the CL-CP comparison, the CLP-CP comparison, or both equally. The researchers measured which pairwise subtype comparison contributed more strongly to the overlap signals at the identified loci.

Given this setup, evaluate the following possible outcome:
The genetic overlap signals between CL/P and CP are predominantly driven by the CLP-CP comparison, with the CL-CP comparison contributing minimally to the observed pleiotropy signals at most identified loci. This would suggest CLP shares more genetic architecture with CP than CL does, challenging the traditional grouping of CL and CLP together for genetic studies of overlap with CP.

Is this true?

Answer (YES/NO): NO